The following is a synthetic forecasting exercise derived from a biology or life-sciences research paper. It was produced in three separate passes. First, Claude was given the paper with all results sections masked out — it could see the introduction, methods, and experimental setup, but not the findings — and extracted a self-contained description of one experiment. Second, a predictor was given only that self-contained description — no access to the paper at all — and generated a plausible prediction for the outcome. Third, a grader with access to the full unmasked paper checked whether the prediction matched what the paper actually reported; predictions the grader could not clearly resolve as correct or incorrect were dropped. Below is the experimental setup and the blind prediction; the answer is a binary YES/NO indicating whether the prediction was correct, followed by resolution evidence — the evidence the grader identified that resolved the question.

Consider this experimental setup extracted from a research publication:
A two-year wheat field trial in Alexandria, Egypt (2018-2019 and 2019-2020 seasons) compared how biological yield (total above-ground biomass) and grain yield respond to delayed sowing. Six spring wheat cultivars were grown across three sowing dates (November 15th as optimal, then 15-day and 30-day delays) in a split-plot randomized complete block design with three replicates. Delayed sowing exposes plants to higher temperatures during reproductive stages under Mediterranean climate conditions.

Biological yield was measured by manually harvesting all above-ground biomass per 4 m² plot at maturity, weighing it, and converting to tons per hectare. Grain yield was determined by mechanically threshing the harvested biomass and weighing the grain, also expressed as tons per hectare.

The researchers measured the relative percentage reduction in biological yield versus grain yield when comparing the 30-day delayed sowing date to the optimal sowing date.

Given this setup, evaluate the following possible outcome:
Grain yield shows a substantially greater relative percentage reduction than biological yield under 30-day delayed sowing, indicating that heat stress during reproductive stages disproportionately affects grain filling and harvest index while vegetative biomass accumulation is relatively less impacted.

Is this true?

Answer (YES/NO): NO